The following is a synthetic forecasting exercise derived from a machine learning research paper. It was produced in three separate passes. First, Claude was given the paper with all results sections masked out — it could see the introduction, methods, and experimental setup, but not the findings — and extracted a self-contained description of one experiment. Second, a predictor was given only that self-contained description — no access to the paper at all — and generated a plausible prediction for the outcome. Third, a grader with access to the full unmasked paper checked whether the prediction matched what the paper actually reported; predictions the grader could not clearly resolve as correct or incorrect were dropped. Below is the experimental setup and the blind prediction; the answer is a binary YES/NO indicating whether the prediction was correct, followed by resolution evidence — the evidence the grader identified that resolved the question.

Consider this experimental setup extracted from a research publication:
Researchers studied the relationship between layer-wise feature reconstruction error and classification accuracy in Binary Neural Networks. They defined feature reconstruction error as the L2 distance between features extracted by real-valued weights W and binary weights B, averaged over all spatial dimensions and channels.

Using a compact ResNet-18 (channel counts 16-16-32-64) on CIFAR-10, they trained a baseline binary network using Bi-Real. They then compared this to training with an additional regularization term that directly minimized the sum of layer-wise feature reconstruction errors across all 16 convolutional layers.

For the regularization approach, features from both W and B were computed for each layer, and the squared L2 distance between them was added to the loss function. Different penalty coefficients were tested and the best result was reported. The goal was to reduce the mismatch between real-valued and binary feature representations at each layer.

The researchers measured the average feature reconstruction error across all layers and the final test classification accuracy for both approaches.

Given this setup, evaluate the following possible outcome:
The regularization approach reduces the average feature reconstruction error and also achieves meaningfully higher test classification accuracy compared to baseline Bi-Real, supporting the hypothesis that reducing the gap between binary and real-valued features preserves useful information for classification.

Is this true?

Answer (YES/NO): NO